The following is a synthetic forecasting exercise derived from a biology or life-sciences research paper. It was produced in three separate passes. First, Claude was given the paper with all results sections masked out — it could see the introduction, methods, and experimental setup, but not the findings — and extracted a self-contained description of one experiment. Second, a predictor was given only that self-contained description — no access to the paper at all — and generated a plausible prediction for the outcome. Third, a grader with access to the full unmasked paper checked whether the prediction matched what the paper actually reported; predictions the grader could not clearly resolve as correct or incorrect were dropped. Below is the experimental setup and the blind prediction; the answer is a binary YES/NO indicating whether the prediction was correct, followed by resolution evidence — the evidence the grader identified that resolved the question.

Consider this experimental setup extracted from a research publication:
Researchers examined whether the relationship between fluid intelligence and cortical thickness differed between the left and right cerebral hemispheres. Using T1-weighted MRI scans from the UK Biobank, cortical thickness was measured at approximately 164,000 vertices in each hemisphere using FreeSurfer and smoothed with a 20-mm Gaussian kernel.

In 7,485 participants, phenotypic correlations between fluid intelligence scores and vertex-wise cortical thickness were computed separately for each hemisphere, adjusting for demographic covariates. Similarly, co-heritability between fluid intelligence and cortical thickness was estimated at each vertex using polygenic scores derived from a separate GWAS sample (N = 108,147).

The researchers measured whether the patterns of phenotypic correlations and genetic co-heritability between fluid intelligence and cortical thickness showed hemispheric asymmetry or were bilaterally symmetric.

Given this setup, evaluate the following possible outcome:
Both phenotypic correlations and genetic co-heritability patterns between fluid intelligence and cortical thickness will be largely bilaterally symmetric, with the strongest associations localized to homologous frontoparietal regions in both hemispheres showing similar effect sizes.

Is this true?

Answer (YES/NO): NO